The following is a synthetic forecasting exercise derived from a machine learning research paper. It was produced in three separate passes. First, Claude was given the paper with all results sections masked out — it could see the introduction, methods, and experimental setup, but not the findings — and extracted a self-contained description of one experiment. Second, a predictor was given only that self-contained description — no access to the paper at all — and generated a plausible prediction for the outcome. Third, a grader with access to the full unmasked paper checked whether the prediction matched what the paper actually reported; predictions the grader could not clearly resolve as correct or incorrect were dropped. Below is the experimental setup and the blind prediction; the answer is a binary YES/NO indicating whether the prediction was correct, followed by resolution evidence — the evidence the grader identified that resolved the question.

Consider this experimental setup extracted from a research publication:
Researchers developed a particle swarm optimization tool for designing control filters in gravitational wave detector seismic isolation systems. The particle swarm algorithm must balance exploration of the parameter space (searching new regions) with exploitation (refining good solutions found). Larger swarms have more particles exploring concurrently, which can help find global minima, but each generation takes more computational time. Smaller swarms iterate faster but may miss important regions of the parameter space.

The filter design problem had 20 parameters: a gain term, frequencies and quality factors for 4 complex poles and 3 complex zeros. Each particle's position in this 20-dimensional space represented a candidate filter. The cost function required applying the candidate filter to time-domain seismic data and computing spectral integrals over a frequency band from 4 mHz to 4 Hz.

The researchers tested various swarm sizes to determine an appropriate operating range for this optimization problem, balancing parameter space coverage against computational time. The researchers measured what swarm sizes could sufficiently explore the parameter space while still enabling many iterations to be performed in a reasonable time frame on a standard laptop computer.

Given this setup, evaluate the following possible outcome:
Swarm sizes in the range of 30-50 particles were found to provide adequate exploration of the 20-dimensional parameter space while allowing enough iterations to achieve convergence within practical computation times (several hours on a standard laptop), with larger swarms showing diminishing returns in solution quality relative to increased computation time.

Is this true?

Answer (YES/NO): NO